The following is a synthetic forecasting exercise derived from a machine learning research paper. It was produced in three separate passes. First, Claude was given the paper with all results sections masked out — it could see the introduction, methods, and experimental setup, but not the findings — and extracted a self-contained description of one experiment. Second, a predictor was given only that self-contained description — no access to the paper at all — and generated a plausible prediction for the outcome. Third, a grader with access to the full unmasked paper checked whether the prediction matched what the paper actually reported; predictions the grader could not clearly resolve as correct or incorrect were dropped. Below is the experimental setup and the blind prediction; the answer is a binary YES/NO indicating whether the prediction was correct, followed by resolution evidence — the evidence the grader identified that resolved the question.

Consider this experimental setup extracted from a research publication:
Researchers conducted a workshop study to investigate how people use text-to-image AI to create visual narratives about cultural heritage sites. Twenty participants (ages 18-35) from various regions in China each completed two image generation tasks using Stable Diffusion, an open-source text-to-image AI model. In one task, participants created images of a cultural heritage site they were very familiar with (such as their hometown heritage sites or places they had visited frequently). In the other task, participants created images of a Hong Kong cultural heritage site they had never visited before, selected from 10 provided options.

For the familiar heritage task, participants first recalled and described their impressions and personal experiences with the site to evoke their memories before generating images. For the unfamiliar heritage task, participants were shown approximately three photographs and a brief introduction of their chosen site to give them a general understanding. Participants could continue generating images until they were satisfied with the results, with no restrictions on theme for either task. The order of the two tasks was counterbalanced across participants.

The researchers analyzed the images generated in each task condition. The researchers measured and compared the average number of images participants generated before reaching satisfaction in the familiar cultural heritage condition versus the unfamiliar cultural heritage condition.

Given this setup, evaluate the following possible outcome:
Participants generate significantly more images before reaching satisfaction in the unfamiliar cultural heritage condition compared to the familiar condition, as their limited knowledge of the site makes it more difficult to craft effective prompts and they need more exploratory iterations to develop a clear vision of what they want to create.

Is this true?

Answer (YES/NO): NO